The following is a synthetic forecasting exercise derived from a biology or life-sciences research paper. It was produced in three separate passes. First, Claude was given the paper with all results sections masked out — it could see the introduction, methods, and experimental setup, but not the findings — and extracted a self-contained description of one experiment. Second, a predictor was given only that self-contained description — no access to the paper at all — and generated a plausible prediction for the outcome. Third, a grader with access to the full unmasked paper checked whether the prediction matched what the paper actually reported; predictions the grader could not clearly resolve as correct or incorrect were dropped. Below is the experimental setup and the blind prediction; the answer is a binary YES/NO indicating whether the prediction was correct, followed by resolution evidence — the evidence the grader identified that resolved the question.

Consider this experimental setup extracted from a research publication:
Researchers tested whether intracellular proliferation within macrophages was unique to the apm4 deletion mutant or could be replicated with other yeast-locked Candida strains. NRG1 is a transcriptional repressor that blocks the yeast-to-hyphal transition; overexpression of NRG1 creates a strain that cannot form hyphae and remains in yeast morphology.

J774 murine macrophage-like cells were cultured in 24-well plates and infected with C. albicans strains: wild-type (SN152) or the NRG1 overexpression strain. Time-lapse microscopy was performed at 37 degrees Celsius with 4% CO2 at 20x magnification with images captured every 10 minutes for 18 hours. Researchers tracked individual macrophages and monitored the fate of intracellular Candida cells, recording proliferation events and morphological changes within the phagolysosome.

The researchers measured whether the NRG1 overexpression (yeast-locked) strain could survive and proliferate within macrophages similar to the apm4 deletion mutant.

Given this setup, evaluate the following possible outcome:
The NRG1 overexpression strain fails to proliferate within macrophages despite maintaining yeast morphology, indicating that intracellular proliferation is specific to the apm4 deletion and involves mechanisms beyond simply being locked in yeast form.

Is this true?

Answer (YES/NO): NO